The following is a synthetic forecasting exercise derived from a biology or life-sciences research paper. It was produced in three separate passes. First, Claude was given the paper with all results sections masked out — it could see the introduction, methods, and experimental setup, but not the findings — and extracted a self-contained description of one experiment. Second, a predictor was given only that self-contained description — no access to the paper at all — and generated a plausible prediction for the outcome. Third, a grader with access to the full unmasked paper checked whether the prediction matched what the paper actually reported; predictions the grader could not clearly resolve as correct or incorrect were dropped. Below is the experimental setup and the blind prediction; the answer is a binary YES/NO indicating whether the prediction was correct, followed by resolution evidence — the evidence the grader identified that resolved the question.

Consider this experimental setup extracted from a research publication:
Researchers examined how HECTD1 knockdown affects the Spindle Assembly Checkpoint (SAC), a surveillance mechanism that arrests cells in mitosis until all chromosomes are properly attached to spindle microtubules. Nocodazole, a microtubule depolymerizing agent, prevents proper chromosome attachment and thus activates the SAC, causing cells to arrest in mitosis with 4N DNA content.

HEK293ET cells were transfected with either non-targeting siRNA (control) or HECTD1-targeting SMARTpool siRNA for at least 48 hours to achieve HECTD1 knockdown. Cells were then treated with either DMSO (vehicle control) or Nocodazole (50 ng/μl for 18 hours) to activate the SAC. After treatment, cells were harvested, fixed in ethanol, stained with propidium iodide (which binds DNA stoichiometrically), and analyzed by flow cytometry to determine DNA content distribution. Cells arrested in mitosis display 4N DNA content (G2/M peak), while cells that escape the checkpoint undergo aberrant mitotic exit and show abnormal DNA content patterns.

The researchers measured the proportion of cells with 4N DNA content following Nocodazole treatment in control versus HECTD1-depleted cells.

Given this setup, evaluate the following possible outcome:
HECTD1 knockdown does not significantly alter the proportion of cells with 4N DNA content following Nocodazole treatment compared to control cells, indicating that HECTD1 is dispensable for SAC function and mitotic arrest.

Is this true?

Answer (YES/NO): NO